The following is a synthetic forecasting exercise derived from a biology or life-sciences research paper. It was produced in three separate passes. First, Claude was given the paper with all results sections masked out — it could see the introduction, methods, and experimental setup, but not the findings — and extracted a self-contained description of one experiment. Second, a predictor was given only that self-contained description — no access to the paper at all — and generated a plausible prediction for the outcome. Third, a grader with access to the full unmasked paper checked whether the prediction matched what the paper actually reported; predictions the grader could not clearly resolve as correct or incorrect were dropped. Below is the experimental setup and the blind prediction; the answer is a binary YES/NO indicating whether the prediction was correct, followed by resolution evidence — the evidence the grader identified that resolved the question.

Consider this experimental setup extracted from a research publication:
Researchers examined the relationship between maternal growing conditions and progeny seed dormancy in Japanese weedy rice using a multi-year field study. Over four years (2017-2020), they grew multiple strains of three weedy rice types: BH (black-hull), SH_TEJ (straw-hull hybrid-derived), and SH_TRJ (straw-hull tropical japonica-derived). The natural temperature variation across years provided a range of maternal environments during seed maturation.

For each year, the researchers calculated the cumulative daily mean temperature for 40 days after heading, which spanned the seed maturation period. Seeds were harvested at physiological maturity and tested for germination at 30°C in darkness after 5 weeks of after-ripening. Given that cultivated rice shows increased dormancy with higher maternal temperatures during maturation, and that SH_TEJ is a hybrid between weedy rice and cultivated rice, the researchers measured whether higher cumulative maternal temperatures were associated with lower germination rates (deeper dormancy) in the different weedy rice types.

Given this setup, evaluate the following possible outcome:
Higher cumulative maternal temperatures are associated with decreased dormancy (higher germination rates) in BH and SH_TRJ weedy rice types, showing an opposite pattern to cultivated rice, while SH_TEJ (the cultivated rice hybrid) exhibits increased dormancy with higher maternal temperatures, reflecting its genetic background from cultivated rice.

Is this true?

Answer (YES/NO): NO